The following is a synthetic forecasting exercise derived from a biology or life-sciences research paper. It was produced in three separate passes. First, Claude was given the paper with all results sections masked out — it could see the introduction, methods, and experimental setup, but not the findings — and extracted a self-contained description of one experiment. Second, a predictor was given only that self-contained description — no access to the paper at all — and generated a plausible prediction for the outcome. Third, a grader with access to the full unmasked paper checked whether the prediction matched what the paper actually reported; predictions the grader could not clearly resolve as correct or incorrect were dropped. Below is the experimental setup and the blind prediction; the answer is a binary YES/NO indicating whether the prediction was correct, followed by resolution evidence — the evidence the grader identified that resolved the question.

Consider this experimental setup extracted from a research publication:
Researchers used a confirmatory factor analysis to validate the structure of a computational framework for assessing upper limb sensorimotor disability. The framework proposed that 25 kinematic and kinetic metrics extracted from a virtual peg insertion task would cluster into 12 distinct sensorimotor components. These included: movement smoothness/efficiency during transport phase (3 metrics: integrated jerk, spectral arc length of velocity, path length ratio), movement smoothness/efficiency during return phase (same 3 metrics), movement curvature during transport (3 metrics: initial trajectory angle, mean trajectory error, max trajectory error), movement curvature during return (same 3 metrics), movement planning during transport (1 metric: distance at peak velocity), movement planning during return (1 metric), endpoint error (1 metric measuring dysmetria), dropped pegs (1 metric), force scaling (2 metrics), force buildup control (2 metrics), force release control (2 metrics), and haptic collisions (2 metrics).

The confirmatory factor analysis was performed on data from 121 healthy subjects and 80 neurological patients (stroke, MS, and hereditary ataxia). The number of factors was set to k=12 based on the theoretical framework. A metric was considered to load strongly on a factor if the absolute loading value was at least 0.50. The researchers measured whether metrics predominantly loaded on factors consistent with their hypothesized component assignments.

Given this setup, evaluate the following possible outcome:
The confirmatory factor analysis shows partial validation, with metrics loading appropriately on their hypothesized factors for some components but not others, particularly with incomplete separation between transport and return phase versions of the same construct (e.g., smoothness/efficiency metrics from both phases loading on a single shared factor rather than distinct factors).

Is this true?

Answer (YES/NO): NO